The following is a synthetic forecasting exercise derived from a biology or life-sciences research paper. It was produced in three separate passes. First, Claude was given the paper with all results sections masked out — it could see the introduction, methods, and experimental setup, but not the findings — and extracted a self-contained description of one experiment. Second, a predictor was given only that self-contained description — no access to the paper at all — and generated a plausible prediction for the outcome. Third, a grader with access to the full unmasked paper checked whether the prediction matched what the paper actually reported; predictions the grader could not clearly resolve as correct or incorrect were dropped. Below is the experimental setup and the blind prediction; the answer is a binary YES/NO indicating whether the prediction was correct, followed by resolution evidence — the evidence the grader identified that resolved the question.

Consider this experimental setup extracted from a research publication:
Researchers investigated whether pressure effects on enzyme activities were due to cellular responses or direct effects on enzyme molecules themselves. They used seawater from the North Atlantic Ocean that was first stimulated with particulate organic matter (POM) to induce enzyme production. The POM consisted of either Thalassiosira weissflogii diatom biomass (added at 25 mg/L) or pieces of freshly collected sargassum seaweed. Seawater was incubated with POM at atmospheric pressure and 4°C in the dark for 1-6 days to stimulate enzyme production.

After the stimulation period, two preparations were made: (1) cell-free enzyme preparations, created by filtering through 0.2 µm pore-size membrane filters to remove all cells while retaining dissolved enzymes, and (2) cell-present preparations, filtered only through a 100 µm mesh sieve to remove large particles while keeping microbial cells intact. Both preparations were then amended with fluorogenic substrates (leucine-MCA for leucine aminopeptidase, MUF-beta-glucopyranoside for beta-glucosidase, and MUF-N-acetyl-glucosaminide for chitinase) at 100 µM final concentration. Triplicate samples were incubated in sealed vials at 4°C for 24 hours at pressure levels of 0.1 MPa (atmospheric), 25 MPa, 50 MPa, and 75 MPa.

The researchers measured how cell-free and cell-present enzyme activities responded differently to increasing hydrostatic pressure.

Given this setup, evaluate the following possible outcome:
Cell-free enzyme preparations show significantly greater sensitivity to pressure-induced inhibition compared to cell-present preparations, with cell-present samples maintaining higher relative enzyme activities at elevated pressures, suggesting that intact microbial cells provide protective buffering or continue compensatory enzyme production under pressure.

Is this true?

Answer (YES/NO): NO